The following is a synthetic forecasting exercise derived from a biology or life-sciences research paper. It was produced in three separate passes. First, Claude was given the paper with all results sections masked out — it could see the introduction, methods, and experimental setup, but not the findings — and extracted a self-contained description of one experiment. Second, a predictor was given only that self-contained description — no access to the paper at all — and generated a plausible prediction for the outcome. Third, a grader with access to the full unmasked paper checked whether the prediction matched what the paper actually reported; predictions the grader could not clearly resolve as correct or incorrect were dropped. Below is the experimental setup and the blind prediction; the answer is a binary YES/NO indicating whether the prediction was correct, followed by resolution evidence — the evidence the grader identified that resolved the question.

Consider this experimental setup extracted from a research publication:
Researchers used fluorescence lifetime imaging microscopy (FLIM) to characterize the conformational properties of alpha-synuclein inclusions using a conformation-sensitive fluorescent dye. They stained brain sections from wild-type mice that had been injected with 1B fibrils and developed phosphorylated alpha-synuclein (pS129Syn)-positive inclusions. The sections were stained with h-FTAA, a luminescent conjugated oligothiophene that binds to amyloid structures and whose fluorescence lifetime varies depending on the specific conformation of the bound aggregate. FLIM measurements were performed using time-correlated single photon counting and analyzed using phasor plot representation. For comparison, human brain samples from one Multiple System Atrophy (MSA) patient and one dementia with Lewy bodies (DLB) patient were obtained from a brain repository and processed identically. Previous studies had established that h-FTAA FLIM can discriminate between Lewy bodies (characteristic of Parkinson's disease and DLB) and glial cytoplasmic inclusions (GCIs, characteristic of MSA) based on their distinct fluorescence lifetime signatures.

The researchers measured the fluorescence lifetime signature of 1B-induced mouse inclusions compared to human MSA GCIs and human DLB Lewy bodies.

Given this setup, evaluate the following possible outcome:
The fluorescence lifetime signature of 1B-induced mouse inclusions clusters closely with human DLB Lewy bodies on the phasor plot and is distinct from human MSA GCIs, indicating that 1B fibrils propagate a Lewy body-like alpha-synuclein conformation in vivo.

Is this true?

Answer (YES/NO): NO